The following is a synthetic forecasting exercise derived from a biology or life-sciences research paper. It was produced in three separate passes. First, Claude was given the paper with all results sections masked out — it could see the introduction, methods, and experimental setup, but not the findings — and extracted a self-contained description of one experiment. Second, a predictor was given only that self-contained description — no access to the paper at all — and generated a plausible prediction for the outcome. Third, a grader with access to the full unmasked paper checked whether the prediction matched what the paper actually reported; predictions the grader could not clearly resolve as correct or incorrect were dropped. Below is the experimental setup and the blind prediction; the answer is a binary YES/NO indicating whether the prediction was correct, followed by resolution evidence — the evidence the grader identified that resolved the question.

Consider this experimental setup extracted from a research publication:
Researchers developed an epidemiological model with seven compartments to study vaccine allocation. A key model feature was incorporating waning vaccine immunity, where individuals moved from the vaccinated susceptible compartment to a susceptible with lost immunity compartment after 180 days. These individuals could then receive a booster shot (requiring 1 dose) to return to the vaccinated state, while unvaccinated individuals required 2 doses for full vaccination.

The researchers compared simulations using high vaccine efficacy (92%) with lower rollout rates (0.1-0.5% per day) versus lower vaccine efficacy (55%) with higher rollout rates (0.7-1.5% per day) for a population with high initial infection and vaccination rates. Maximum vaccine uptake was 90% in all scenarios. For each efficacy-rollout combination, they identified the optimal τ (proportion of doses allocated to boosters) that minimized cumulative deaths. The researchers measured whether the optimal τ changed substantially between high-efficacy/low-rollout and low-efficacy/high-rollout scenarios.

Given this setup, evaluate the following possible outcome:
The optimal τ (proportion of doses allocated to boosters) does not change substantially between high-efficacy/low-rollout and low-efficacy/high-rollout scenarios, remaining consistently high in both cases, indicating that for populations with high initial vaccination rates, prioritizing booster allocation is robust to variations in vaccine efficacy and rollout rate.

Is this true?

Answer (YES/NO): NO